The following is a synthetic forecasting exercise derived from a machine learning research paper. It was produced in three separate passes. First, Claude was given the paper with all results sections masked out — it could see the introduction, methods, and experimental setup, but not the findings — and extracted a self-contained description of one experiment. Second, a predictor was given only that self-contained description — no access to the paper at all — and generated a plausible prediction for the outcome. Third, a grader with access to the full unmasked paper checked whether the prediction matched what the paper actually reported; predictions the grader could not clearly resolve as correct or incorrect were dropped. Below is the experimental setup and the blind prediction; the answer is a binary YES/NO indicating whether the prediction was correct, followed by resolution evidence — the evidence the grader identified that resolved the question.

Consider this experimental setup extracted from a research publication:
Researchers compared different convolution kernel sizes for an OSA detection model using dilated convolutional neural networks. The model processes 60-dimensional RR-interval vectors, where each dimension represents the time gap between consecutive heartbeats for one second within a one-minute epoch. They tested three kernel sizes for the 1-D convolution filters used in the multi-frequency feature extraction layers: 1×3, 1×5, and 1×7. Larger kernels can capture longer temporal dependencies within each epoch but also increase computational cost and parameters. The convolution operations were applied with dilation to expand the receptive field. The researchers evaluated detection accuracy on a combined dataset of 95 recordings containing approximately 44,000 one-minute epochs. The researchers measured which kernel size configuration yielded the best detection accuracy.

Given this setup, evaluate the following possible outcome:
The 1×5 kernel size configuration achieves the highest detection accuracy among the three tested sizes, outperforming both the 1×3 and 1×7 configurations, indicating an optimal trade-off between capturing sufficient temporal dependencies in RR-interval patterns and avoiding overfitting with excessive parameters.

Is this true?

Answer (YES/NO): NO